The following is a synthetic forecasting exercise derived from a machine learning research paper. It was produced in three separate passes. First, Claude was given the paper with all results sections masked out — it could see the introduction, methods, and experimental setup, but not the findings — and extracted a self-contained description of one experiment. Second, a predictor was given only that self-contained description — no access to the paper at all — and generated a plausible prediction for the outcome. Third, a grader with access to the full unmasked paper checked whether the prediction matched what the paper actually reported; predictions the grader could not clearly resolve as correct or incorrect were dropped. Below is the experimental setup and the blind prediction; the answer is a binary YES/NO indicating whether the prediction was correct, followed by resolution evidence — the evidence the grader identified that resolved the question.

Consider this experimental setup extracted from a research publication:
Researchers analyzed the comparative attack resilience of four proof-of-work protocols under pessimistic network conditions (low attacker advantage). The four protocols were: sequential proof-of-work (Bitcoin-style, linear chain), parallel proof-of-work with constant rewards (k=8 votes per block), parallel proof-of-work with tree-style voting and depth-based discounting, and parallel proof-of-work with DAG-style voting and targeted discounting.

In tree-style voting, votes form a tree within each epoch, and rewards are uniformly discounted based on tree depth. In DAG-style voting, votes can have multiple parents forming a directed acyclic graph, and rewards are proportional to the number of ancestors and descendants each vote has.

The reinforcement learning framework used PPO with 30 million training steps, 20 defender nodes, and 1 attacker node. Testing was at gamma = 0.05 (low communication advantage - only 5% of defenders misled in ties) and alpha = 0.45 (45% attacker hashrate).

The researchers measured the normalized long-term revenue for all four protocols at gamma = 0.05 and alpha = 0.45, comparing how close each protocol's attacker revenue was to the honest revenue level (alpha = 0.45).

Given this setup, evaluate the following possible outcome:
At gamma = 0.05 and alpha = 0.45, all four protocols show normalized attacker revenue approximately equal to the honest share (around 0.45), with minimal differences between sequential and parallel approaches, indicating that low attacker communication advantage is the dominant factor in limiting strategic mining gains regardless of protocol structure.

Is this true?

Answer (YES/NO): NO